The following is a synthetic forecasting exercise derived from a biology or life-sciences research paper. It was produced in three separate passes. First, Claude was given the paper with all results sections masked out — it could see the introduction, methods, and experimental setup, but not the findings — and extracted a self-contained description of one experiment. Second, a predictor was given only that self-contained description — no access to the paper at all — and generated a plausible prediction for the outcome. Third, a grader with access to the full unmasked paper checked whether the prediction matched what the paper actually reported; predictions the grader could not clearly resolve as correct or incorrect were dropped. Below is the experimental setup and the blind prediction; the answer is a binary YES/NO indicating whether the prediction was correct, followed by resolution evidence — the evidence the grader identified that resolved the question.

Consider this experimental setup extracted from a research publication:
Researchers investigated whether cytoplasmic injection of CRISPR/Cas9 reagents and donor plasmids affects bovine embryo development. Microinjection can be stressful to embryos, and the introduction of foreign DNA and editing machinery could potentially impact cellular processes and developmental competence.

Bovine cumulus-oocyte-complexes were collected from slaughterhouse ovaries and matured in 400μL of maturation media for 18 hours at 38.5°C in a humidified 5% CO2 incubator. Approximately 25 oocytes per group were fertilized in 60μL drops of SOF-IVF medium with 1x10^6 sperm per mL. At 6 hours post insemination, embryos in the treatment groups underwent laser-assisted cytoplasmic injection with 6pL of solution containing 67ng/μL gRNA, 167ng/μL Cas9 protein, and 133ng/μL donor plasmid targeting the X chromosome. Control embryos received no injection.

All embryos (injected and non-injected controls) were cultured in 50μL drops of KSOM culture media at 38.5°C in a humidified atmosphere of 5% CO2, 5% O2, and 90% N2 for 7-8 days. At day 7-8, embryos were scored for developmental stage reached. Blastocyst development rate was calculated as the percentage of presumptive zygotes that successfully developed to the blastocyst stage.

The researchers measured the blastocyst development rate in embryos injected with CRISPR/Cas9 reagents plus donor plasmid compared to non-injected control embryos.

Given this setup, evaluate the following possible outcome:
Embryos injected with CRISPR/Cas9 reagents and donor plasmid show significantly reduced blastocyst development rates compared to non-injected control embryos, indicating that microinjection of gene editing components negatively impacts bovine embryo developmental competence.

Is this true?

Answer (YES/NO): YES